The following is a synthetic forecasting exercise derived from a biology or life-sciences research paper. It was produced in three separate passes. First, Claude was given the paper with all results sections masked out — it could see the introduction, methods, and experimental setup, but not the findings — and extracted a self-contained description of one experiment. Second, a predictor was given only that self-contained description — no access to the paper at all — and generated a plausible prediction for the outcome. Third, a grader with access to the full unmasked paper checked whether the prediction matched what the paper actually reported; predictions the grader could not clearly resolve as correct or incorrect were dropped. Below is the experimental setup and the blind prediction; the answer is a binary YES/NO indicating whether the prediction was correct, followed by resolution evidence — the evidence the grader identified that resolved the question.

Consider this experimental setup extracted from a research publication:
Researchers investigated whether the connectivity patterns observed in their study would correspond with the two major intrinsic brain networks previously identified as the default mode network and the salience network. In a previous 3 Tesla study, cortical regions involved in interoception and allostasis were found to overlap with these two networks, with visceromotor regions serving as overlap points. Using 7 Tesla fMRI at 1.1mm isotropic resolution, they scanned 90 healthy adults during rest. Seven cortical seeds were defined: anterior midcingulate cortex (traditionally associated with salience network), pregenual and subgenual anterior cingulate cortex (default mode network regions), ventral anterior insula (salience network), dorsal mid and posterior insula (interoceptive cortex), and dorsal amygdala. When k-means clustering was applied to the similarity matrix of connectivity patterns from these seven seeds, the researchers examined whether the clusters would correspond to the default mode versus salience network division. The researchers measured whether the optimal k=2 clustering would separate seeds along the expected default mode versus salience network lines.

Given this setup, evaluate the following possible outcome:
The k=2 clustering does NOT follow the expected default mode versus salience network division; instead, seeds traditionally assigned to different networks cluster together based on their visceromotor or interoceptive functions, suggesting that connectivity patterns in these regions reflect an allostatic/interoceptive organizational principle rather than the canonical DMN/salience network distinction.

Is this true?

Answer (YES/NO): NO